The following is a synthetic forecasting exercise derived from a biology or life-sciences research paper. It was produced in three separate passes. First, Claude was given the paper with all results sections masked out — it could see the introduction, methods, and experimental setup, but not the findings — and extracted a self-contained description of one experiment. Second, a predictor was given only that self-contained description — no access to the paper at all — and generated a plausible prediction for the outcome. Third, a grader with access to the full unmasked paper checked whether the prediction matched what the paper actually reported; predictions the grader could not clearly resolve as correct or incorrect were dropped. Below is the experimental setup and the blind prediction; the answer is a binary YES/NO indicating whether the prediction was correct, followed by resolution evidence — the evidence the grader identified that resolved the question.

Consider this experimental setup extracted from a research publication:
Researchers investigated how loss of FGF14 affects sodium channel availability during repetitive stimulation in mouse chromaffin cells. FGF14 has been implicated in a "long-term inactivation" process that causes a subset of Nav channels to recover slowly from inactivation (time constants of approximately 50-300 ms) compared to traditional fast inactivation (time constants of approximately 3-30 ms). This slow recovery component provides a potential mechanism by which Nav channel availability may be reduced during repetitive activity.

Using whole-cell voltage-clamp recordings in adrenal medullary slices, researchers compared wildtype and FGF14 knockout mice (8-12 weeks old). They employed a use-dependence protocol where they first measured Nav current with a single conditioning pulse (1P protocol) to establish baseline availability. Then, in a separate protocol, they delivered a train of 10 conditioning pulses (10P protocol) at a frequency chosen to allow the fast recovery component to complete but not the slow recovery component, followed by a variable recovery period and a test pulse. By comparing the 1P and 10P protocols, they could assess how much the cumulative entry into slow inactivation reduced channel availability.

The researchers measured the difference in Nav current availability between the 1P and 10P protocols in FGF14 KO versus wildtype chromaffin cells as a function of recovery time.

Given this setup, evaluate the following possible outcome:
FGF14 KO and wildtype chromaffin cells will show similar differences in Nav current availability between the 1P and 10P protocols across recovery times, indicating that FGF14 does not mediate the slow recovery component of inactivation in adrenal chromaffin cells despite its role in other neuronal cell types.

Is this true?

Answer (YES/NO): NO